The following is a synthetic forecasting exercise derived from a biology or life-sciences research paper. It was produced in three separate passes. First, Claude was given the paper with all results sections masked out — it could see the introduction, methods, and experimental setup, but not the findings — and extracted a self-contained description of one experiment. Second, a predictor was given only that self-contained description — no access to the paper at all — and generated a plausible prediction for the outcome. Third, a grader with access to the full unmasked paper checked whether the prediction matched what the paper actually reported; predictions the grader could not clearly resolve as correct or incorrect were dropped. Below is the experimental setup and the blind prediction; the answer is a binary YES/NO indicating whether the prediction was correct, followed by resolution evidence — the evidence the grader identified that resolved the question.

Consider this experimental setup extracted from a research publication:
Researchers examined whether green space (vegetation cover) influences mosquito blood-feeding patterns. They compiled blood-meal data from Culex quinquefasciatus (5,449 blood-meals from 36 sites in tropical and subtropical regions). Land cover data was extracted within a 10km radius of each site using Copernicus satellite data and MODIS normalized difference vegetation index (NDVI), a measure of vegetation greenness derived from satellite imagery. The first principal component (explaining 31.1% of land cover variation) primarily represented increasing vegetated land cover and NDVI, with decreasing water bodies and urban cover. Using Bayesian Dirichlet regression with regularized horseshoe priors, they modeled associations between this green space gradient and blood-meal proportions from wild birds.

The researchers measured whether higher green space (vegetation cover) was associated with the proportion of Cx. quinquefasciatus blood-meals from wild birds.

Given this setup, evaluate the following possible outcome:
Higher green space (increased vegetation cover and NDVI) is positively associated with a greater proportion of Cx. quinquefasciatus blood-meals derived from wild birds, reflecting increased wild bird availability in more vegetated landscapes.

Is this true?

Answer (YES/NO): NO